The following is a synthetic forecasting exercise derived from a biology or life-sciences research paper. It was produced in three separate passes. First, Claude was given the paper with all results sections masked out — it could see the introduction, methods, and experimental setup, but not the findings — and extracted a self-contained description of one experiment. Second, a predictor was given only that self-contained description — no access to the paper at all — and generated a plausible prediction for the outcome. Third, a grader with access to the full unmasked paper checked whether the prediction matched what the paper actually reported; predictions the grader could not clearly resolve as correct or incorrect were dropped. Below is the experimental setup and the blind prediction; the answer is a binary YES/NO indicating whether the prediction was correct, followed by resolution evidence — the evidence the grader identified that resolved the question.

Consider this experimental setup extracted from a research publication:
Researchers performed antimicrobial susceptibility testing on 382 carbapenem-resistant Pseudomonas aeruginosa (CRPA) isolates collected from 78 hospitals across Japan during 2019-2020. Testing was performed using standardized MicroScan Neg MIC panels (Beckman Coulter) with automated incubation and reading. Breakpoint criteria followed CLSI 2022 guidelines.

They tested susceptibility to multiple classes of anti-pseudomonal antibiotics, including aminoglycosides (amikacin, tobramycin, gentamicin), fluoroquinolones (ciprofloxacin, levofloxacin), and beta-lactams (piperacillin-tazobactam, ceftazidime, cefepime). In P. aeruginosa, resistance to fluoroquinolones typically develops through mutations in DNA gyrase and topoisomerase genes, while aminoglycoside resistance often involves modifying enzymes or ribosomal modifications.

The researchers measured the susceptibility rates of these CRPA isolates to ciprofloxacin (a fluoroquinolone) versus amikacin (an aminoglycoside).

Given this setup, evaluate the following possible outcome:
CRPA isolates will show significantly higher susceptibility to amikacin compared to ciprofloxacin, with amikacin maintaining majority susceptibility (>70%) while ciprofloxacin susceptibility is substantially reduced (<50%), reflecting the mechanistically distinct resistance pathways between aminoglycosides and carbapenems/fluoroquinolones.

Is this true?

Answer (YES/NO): YES